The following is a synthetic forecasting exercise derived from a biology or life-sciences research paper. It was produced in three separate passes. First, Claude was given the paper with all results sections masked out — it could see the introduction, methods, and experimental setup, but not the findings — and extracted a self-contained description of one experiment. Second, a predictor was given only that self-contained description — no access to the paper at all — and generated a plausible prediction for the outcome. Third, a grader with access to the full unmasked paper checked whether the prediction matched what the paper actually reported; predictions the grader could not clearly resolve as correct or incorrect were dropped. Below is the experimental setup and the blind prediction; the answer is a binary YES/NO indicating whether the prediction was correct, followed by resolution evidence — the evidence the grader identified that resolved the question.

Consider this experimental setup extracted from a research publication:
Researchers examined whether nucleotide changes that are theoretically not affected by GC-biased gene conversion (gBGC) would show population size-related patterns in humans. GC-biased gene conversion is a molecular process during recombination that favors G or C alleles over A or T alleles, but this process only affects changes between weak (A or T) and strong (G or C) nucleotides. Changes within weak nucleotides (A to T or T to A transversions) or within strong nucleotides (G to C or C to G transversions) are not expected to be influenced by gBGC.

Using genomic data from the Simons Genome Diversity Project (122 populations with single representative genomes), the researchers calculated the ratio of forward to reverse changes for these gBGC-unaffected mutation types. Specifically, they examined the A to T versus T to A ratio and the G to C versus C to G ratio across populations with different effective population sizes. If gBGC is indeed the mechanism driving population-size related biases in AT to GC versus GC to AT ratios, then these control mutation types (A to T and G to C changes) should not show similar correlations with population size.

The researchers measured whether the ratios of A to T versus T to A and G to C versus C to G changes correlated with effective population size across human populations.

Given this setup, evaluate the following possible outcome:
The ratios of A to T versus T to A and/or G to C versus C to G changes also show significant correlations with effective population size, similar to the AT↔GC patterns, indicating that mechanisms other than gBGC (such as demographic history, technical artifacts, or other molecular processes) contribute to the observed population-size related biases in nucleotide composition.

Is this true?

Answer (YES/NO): NO